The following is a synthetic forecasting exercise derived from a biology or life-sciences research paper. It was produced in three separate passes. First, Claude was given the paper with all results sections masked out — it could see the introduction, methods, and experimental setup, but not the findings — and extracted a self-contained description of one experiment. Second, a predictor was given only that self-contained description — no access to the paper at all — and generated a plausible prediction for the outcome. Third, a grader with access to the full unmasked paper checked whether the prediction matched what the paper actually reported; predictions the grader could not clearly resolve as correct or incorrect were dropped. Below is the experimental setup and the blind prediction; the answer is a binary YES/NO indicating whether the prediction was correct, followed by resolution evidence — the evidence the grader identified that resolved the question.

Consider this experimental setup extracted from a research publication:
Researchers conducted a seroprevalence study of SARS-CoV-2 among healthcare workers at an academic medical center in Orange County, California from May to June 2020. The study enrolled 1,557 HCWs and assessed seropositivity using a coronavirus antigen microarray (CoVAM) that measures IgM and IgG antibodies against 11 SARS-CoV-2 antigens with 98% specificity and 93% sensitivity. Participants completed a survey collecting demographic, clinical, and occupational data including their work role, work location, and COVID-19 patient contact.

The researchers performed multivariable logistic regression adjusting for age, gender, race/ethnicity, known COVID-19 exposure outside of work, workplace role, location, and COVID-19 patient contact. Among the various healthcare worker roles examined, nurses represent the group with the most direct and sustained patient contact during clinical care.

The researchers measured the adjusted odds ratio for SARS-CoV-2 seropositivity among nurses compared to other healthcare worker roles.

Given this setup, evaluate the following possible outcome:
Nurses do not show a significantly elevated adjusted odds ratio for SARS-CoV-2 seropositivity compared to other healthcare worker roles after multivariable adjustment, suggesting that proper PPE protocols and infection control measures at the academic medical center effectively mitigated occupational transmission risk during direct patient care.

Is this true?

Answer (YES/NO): YES